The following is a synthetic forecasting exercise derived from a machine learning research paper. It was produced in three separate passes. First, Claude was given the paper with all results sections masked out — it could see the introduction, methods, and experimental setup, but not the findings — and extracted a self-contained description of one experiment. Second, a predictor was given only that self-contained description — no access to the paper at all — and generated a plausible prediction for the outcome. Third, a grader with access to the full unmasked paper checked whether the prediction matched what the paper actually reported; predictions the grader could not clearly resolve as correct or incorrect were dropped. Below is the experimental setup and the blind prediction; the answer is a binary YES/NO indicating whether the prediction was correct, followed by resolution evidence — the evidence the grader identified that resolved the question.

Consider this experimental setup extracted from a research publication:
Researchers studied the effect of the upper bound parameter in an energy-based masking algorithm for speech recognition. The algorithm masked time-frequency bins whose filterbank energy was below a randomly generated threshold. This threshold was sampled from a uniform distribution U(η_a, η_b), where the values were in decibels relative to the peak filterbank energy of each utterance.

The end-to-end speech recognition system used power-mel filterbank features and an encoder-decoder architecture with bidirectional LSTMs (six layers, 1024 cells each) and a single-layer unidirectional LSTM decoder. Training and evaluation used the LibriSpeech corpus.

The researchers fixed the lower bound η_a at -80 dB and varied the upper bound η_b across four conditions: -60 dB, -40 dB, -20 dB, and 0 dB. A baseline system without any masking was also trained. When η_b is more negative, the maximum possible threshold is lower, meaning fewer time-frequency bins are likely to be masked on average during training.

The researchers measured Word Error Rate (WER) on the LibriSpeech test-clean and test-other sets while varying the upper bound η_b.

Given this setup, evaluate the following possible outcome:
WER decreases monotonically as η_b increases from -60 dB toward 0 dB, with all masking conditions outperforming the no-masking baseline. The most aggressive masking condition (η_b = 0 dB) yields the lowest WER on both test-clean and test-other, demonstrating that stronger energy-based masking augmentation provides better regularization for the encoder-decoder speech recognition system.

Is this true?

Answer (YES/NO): NO